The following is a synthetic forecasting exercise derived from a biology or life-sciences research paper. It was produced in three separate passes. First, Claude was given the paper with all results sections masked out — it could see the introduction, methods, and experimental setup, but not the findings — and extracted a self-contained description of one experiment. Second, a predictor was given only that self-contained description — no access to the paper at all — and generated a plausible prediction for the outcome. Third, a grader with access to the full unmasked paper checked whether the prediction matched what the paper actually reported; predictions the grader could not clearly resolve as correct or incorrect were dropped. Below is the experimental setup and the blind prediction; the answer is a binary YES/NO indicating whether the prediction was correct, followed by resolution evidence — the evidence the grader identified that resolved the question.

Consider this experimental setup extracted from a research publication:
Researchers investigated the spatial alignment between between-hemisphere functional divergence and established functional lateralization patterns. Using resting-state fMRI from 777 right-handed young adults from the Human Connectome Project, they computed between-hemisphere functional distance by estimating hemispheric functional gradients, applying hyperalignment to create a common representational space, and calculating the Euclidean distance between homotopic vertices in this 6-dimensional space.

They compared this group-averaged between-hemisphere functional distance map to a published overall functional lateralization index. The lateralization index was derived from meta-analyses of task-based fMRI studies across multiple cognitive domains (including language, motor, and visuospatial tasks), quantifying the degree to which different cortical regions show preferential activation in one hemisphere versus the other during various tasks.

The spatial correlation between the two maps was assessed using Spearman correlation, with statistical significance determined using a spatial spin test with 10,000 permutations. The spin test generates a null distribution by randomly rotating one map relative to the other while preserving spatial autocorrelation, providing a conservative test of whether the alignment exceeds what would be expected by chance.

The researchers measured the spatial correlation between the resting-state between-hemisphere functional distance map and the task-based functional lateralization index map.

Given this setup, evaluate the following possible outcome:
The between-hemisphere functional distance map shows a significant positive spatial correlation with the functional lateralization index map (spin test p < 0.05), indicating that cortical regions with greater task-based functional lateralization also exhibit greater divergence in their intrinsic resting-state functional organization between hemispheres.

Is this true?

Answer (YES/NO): YES